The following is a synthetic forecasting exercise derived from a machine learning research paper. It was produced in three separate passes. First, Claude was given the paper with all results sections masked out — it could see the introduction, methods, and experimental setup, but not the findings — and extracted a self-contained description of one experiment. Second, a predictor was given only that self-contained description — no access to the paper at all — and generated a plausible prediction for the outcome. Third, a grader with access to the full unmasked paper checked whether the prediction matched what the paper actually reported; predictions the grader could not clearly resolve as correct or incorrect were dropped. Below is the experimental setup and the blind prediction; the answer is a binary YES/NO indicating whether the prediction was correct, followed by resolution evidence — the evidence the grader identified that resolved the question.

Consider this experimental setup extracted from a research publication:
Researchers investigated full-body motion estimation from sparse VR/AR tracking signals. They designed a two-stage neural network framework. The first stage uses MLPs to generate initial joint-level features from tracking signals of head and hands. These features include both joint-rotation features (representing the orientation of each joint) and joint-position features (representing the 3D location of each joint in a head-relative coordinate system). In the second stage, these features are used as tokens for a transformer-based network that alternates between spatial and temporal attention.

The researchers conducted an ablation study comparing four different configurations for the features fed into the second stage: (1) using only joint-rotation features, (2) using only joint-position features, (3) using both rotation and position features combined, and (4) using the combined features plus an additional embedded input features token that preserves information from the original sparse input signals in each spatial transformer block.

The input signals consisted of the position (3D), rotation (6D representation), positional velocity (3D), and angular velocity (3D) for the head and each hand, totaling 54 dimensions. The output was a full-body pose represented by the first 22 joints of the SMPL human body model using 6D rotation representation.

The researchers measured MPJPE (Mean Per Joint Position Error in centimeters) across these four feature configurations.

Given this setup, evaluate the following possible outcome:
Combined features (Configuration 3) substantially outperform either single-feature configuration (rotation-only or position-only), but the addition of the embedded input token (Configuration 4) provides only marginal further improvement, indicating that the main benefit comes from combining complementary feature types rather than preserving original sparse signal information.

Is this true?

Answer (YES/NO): NO